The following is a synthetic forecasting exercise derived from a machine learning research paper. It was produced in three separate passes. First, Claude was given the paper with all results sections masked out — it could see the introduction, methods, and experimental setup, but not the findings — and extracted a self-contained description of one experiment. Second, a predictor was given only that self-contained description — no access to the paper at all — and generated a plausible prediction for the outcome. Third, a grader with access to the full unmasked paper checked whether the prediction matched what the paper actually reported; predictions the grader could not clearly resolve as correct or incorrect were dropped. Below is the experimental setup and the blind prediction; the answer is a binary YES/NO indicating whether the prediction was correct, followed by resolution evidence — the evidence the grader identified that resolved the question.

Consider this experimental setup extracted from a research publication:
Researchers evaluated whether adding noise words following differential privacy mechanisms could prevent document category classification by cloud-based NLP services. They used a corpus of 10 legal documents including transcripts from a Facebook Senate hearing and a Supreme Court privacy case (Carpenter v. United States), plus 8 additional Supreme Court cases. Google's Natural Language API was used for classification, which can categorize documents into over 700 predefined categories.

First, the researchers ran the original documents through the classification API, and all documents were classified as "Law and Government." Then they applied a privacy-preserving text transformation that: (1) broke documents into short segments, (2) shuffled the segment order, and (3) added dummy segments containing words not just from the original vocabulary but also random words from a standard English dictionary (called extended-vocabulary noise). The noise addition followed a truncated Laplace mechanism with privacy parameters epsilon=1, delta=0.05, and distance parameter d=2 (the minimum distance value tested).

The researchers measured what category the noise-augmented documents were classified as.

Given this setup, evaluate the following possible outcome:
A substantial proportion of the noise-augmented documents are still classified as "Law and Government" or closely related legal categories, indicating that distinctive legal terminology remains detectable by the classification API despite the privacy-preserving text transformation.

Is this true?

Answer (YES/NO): NO